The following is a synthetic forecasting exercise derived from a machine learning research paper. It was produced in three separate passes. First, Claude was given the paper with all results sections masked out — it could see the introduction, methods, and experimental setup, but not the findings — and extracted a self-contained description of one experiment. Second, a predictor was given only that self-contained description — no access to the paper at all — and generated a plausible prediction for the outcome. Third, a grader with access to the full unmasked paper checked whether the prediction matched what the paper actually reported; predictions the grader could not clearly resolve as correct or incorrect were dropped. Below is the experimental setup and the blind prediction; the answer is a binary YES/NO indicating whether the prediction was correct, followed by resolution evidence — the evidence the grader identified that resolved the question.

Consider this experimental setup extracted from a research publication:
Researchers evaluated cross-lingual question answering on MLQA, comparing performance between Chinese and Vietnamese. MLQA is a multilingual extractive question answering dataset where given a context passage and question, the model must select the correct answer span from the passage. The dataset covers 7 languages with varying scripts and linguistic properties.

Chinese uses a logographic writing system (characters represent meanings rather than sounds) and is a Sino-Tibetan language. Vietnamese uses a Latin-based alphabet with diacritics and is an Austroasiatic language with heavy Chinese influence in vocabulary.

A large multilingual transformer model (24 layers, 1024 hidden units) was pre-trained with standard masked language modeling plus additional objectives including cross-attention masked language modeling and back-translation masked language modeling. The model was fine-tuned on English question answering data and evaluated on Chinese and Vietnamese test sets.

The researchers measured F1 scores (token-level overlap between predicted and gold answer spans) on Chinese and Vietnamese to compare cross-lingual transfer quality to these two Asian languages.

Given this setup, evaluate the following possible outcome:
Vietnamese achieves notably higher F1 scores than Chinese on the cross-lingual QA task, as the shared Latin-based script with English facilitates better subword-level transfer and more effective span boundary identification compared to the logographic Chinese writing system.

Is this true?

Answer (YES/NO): YES